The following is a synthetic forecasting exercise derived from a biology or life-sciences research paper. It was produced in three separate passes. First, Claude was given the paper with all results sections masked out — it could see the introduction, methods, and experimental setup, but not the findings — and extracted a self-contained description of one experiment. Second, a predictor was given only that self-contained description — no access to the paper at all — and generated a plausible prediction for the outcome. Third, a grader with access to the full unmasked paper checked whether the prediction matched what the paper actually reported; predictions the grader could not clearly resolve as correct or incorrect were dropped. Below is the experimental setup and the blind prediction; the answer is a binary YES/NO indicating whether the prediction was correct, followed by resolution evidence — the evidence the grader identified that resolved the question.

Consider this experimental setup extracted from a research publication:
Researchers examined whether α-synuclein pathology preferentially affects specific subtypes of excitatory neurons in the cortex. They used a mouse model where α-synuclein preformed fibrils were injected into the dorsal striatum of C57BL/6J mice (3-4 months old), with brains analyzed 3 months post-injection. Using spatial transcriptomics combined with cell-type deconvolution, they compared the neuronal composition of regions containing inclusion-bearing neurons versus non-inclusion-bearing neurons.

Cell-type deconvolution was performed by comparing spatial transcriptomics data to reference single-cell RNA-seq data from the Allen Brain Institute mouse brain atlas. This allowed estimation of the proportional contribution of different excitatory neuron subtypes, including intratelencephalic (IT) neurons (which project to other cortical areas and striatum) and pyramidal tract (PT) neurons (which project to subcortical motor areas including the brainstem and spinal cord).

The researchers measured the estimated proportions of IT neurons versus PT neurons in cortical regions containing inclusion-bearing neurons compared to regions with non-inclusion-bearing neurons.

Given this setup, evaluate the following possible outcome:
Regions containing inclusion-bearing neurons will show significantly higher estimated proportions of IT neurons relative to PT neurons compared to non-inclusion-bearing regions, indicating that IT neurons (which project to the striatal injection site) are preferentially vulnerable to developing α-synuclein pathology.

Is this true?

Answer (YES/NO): YES